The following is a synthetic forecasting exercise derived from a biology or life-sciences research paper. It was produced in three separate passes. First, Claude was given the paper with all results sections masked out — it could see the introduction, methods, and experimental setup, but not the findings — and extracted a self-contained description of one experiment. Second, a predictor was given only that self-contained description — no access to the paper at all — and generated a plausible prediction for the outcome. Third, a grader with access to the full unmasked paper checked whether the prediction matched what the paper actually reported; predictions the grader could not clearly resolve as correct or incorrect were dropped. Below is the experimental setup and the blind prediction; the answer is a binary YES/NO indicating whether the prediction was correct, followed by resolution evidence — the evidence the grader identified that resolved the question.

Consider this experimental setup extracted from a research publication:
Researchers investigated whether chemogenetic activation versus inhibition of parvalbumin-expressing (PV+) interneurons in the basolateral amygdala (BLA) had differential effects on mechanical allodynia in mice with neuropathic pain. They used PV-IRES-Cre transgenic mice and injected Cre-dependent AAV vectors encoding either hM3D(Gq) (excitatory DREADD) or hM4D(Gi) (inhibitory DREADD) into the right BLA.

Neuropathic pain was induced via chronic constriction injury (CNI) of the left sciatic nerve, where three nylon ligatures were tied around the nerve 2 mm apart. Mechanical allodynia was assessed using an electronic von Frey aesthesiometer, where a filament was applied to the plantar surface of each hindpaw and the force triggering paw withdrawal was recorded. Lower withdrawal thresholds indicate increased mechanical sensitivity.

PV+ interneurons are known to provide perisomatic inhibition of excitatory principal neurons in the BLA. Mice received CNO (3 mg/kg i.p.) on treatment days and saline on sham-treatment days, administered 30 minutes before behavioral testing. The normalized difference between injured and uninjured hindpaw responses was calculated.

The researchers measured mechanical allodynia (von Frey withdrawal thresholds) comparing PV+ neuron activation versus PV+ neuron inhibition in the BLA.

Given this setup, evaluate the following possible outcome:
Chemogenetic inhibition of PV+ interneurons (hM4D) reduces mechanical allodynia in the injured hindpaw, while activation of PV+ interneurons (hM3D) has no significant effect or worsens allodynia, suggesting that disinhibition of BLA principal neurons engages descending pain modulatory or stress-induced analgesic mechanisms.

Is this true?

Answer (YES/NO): NO